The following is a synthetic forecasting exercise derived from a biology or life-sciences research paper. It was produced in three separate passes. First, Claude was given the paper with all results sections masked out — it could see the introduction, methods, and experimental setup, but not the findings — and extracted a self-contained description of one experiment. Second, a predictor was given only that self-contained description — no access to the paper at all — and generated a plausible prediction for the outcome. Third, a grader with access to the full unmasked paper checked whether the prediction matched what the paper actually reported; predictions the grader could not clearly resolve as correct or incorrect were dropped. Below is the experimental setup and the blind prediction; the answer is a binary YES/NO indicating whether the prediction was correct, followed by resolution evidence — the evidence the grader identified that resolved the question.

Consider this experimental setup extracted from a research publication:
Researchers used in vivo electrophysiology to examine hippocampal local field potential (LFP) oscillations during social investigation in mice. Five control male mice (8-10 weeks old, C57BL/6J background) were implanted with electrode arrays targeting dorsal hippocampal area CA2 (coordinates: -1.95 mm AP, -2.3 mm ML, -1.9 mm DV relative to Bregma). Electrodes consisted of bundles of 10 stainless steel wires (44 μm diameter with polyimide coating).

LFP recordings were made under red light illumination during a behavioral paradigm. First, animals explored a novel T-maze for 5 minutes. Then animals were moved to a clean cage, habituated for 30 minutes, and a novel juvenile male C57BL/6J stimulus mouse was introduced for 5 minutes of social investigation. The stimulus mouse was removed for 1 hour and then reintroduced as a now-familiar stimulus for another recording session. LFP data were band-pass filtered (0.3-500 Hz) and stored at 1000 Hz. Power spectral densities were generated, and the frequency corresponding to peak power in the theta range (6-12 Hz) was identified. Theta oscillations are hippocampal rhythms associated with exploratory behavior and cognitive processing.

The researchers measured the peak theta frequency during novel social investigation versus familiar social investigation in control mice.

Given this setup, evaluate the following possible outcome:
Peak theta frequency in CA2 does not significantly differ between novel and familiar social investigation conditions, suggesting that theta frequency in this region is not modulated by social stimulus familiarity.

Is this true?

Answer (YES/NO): NO